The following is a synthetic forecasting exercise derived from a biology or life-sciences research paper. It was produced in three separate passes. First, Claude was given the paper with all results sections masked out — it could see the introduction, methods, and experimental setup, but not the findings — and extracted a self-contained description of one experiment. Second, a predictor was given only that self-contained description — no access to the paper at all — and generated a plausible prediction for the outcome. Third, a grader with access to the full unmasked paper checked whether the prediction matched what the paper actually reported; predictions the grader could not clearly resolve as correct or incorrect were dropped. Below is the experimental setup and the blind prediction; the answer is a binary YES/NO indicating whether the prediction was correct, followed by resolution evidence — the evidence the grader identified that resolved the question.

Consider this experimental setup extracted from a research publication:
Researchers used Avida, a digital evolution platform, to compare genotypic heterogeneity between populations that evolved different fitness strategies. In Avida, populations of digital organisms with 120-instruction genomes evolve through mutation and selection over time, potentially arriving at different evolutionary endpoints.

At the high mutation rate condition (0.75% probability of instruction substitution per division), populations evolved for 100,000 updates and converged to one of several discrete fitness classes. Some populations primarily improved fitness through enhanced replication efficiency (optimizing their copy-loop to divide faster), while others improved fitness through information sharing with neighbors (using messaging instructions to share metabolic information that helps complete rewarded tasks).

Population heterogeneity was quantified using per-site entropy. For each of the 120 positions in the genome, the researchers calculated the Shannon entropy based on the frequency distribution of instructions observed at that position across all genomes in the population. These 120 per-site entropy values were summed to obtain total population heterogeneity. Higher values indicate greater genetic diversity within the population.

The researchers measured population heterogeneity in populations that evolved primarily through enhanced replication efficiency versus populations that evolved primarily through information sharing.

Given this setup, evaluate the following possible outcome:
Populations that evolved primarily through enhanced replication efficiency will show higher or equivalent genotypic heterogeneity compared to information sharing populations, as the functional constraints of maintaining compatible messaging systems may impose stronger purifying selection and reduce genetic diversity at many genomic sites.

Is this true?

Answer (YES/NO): NO